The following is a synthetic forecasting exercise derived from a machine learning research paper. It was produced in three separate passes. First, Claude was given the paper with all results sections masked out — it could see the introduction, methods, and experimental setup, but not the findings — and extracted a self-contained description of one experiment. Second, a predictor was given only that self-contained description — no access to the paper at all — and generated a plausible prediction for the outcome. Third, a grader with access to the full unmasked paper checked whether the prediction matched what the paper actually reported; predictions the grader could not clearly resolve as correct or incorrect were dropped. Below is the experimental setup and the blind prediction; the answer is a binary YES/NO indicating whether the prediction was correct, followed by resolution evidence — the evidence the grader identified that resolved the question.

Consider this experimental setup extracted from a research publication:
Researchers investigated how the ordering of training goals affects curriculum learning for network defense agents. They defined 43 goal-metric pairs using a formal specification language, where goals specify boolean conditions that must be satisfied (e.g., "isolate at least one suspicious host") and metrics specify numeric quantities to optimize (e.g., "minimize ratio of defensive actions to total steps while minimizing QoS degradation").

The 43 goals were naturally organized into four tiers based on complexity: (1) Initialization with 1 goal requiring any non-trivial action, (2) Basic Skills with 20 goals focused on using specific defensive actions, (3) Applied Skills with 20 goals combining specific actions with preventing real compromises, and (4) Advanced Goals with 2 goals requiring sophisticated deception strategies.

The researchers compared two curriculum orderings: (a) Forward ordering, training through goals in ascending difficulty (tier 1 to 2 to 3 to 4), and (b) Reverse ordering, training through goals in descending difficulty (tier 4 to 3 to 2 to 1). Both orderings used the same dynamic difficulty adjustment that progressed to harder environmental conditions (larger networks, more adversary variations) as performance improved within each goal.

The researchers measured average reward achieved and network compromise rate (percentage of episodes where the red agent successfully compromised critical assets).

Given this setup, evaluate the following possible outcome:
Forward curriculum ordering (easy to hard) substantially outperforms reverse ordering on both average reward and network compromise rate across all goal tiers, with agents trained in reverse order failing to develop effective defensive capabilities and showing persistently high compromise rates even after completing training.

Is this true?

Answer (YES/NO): NO